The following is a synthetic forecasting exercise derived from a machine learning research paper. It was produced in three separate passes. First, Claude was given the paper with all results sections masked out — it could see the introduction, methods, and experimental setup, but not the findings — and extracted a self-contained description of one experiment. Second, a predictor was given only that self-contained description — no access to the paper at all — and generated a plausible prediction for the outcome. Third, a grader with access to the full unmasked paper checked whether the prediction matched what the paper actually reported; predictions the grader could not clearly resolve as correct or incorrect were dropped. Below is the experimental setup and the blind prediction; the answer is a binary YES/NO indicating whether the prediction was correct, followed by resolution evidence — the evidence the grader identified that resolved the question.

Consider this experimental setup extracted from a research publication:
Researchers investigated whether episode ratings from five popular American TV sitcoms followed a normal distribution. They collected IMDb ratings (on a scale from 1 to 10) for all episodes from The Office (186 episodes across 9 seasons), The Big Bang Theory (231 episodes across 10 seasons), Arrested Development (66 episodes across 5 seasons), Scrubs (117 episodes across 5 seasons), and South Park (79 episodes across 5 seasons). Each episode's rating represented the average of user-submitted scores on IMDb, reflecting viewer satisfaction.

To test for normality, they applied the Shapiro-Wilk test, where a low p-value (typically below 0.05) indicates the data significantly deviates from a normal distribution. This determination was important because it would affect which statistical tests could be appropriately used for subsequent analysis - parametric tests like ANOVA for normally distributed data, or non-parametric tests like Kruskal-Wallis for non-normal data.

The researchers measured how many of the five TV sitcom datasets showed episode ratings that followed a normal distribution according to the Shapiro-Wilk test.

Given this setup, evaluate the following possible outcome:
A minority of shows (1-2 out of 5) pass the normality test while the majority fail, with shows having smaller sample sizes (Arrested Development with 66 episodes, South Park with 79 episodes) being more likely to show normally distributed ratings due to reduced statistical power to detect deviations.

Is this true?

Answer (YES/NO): NO